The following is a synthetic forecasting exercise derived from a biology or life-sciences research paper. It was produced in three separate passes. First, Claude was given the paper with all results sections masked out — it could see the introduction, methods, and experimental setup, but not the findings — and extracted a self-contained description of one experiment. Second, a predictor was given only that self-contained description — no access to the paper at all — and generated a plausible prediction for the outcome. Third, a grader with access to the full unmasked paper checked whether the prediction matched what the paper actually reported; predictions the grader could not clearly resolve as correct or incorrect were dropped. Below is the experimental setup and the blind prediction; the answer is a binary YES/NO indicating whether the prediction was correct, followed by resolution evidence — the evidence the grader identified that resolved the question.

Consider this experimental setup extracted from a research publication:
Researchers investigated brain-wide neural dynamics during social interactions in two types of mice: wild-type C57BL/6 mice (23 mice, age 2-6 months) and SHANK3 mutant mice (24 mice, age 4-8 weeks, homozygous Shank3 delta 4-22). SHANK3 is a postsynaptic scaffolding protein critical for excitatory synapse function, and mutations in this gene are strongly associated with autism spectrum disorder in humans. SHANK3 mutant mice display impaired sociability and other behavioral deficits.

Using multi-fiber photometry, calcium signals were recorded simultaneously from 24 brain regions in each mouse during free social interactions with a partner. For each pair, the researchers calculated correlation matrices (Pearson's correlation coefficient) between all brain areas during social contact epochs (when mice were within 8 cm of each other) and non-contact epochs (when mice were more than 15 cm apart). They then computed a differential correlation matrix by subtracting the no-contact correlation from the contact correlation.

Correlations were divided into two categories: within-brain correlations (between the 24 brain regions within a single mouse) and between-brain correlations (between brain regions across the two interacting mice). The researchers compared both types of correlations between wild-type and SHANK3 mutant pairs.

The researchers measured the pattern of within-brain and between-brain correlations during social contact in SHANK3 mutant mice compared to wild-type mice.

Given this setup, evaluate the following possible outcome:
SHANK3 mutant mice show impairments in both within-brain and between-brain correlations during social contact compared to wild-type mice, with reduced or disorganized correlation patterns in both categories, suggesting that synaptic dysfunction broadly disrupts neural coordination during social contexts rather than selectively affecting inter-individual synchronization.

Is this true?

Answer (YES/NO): NO